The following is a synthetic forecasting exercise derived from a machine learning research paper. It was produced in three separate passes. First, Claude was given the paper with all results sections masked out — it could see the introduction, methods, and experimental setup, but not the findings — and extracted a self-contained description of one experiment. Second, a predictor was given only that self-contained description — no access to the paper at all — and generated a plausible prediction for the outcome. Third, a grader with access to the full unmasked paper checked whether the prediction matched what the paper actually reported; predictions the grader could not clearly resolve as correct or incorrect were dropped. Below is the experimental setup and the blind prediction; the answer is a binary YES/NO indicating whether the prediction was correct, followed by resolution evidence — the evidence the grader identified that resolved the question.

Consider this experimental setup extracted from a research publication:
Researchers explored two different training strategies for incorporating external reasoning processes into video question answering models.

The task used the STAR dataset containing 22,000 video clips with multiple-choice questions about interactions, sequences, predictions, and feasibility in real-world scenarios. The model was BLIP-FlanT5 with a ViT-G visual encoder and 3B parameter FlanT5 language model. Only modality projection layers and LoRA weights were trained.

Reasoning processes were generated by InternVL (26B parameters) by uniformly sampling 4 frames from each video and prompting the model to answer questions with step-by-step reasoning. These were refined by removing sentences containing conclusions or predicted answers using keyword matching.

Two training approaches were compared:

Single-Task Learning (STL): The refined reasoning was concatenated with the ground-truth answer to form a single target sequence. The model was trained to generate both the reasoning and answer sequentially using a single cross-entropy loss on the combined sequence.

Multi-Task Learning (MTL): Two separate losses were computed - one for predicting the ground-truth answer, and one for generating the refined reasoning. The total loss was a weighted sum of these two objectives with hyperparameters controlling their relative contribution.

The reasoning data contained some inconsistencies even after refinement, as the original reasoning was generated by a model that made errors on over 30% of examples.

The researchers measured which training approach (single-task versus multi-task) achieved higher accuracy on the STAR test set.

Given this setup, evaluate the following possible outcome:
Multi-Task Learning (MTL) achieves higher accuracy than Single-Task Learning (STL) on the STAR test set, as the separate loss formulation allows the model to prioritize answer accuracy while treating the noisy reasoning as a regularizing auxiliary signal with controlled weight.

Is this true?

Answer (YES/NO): YES